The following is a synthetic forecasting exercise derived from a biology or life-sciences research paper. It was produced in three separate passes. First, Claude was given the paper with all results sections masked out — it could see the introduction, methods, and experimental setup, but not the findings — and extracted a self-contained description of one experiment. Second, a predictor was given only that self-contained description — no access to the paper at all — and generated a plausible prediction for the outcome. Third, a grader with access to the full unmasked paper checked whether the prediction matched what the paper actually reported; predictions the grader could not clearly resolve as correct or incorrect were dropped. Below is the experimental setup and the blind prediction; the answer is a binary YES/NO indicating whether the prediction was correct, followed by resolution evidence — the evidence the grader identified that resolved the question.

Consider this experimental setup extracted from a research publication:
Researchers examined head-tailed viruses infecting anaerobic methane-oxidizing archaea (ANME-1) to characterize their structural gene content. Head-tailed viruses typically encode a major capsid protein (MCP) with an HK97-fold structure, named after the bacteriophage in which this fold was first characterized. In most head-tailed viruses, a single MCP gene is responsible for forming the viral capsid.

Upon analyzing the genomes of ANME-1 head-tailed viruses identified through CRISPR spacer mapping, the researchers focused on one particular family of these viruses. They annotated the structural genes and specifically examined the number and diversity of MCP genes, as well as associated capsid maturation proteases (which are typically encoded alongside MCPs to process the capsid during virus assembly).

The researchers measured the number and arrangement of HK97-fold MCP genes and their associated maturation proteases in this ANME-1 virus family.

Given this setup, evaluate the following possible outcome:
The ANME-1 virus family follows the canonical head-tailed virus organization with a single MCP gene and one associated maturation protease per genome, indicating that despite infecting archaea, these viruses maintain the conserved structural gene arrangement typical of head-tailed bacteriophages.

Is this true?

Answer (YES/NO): NO